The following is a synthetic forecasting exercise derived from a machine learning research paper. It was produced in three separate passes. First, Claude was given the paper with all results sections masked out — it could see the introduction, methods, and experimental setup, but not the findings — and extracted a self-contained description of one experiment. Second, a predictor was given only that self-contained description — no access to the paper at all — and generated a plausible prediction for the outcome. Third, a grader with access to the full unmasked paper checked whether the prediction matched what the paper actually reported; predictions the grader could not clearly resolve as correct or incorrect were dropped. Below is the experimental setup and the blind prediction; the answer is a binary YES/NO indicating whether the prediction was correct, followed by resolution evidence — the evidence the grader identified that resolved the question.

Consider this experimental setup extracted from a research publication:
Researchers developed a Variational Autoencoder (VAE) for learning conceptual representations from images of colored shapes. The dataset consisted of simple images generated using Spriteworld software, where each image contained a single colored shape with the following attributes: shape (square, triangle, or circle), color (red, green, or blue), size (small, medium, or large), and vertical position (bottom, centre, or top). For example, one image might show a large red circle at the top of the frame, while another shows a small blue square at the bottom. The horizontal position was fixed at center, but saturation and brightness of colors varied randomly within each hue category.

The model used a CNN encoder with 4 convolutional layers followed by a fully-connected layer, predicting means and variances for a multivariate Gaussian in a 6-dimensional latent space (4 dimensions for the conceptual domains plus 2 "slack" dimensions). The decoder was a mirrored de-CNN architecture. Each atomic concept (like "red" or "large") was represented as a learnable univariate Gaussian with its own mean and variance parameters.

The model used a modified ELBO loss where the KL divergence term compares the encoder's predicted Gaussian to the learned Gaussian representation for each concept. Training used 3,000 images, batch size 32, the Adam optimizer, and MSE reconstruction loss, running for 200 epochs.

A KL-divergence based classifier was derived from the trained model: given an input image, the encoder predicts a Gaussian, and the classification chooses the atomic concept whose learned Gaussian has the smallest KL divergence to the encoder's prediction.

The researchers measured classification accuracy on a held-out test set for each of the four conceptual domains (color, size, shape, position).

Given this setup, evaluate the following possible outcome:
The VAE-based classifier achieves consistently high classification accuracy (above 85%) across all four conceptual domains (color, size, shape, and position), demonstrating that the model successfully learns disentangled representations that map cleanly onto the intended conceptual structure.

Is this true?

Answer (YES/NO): YES